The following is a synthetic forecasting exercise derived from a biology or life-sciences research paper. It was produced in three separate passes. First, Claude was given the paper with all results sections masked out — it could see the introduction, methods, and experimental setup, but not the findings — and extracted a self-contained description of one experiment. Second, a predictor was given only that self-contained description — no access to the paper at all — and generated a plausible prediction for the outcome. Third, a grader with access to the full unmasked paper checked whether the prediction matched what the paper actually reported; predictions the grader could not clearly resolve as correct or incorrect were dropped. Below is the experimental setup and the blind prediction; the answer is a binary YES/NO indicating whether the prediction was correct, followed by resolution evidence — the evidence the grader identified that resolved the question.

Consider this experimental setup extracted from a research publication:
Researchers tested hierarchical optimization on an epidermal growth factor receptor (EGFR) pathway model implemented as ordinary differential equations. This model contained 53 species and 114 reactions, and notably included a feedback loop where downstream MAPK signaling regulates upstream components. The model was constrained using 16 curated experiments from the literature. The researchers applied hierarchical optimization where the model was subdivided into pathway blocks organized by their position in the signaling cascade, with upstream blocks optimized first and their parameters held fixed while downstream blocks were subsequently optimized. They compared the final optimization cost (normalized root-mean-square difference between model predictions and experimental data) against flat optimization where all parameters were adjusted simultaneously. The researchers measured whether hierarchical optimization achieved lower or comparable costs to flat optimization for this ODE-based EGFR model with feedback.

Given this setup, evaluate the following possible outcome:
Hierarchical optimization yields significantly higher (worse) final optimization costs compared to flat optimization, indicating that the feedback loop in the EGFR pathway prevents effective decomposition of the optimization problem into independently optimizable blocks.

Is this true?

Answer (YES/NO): YES